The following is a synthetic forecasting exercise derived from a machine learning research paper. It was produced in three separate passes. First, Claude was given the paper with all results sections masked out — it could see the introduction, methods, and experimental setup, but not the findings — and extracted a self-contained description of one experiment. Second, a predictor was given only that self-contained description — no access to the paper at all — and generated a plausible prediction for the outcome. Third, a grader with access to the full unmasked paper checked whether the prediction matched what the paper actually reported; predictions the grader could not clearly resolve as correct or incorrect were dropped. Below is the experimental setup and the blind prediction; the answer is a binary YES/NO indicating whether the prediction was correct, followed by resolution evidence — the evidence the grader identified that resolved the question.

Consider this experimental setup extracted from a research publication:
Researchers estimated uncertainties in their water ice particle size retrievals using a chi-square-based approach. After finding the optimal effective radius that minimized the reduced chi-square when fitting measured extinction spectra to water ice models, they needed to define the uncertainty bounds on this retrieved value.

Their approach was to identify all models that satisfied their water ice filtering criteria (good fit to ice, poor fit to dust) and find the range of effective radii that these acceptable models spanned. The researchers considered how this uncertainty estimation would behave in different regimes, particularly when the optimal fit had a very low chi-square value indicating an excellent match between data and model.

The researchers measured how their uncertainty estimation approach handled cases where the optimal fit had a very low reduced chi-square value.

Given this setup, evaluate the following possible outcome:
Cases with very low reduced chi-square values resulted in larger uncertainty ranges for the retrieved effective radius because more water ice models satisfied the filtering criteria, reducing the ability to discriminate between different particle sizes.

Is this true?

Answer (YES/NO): NO